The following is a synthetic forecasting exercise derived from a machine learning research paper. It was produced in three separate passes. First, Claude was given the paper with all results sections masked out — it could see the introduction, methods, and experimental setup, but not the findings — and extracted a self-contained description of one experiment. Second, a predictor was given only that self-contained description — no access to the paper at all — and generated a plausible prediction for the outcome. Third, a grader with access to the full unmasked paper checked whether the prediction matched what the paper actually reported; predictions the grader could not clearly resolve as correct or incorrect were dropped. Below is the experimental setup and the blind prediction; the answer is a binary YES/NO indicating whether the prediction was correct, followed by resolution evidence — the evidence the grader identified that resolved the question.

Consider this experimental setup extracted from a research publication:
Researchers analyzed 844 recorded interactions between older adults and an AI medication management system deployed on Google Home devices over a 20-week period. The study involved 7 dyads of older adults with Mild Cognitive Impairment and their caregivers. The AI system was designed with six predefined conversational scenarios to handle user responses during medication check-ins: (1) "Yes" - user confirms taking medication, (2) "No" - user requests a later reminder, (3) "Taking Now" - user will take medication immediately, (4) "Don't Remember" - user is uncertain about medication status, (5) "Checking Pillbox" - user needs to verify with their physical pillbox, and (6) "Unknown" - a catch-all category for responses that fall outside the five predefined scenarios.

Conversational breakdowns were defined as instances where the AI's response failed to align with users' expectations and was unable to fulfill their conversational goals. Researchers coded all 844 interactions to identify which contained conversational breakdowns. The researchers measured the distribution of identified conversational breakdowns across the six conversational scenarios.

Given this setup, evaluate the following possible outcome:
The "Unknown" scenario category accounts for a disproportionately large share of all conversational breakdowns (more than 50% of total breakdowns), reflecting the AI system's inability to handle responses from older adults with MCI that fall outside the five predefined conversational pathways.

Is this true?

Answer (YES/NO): YES